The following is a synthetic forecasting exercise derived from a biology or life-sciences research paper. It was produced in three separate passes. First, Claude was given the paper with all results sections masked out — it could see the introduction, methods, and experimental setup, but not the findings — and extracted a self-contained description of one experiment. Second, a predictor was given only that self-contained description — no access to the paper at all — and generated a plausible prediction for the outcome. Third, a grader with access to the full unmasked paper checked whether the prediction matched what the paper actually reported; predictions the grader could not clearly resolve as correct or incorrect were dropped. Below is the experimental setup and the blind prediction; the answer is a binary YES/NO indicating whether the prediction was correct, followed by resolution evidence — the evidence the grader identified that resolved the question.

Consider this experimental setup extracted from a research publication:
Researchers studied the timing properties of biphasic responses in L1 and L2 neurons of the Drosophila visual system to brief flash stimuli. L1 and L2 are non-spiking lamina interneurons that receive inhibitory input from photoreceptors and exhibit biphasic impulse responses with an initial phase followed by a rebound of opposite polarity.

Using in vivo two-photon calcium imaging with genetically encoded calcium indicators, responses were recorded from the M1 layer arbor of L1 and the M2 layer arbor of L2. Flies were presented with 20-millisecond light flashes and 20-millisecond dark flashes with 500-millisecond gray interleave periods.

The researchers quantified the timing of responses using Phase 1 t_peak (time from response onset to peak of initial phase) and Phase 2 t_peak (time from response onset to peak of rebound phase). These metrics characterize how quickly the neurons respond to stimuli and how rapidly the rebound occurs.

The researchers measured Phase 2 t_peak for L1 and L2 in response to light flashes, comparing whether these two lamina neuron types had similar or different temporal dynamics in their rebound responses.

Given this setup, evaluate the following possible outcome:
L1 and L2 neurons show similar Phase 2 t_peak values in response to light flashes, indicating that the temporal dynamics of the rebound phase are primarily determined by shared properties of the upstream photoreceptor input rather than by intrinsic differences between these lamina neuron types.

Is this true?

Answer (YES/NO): NO